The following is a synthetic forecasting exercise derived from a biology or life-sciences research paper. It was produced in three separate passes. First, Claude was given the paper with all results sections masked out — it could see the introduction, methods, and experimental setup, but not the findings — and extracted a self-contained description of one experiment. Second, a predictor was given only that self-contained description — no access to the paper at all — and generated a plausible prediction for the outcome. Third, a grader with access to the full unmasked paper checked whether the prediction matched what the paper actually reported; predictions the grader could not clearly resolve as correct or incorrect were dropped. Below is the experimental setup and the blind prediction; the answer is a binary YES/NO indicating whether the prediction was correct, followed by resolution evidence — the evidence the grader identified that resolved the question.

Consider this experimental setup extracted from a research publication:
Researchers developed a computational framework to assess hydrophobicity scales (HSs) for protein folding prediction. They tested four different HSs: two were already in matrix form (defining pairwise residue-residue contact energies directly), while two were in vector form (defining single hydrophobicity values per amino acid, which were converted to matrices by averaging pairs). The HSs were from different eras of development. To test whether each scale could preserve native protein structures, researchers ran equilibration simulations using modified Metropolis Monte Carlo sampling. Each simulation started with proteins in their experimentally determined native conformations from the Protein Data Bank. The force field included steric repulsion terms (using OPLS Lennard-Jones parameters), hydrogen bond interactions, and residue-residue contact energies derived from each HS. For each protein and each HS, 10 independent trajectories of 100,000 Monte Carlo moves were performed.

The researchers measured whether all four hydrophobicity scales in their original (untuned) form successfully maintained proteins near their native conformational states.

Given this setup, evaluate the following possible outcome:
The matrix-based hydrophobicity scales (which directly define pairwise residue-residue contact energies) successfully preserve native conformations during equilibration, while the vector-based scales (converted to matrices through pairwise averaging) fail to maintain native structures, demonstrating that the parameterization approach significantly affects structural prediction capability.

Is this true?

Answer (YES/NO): NO